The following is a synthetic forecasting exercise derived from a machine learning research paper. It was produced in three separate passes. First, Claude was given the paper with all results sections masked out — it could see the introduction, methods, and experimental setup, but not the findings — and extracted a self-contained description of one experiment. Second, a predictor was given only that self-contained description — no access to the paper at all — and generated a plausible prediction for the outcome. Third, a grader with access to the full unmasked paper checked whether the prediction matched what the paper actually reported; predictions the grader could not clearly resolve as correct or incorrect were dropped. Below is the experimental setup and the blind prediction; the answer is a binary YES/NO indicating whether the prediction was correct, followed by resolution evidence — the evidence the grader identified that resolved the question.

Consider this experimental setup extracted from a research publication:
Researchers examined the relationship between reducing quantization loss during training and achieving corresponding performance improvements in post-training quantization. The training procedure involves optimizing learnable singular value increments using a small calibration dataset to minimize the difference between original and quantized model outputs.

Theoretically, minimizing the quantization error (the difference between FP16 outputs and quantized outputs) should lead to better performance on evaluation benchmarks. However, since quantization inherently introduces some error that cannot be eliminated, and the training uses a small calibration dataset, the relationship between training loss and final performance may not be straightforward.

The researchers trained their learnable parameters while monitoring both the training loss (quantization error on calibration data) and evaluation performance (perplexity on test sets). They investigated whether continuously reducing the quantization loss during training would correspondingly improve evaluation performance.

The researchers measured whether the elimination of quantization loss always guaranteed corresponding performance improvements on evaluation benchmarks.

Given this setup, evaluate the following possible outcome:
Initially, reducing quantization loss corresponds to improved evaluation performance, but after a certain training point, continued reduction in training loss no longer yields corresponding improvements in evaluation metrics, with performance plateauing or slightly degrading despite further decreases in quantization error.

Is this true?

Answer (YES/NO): YES